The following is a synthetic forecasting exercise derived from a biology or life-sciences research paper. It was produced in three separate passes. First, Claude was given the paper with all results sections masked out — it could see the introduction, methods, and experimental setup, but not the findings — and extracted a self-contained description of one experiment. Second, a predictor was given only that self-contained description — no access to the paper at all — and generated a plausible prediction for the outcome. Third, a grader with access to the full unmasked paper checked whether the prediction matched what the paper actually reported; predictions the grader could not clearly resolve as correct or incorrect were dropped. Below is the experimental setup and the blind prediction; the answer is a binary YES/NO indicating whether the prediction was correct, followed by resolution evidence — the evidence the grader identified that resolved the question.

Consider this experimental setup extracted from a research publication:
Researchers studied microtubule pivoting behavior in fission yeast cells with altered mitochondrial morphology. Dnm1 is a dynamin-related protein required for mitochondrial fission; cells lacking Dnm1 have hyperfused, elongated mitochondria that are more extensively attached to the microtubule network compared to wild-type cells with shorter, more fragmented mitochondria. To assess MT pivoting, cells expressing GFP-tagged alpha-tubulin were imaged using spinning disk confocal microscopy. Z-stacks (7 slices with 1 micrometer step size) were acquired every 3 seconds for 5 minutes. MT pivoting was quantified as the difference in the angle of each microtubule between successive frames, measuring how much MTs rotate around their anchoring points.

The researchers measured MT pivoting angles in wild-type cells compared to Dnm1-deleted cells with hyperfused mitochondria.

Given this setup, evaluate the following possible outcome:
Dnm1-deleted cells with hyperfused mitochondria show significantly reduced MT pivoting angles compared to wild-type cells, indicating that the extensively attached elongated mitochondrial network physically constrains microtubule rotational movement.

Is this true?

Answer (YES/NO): NO